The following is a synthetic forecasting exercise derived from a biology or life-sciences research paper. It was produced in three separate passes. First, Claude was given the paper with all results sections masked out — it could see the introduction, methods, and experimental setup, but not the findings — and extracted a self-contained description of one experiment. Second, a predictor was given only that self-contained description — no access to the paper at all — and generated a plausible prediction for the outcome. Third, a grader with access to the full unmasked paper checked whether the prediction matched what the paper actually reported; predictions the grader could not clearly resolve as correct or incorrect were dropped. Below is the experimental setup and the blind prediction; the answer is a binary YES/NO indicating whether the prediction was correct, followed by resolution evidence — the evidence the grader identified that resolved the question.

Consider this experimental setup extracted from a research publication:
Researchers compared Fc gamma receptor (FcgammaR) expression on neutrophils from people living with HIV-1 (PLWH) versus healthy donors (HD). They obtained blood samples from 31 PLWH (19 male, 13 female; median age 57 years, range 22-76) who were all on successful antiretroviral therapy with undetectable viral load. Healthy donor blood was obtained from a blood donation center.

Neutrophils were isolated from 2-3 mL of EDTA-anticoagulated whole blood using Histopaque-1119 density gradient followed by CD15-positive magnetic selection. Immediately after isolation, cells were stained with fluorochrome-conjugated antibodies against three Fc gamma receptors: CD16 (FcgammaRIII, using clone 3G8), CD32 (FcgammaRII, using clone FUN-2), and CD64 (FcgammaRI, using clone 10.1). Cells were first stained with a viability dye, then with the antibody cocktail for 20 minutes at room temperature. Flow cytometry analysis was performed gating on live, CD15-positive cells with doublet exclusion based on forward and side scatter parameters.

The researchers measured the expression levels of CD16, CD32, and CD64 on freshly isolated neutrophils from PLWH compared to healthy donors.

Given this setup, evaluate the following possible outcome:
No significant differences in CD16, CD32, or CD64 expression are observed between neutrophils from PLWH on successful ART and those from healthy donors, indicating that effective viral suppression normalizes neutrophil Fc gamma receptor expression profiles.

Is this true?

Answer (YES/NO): NO